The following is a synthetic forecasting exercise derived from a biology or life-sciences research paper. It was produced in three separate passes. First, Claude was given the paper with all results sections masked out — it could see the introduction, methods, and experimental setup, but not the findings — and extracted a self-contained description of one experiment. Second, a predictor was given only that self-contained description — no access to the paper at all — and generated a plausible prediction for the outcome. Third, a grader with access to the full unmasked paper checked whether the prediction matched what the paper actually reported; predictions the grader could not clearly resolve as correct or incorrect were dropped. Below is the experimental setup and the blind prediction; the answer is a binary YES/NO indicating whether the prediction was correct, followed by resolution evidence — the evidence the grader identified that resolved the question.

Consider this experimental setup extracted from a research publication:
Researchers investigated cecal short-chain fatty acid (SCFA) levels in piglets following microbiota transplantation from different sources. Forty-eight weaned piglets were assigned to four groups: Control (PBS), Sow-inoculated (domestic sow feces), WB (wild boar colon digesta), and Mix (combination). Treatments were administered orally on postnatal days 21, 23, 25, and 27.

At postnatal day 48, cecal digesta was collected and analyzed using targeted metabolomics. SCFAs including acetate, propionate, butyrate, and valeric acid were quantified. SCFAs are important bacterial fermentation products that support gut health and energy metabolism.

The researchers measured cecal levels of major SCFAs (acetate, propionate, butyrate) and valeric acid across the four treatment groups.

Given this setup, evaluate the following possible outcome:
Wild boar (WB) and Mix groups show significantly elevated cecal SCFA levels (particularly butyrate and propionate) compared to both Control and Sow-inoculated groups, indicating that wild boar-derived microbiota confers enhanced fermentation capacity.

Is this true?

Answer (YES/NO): NO